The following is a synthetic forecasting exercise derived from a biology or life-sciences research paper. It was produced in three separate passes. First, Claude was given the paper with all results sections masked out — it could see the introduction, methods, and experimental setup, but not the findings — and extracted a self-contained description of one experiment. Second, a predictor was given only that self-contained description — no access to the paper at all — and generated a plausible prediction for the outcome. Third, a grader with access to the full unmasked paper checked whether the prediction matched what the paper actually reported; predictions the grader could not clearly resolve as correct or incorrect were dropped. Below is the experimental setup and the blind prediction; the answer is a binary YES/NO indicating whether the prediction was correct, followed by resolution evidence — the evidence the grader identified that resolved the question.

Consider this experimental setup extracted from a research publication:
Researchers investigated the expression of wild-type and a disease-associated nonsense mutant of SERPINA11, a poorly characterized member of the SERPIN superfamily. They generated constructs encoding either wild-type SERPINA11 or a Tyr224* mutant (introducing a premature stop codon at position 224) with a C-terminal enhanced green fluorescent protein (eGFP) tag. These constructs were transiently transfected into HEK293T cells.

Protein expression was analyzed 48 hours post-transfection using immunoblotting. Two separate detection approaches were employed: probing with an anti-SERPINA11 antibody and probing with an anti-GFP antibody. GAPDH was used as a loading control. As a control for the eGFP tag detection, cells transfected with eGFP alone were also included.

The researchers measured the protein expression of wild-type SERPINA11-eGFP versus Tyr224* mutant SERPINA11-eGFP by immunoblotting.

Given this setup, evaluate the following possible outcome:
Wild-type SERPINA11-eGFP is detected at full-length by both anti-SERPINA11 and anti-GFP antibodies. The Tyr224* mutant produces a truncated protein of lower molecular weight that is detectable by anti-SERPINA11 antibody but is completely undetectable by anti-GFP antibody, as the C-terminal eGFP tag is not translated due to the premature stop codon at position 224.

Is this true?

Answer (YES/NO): NO